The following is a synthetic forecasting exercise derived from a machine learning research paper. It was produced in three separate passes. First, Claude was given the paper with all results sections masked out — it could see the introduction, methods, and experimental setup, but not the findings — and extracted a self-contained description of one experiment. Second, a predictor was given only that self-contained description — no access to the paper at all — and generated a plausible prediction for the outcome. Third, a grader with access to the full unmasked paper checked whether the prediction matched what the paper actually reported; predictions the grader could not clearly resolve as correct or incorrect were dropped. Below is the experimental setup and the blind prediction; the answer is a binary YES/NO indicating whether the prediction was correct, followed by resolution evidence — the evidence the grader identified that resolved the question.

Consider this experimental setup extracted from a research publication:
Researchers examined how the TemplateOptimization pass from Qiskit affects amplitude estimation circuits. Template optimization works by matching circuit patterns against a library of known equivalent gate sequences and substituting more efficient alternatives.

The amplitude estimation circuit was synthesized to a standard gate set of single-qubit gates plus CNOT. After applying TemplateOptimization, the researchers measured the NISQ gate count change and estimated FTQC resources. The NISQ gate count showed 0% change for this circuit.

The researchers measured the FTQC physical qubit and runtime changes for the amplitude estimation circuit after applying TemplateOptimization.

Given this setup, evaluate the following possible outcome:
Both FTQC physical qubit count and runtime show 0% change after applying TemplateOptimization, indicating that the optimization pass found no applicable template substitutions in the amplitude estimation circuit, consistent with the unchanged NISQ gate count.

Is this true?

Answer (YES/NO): NO